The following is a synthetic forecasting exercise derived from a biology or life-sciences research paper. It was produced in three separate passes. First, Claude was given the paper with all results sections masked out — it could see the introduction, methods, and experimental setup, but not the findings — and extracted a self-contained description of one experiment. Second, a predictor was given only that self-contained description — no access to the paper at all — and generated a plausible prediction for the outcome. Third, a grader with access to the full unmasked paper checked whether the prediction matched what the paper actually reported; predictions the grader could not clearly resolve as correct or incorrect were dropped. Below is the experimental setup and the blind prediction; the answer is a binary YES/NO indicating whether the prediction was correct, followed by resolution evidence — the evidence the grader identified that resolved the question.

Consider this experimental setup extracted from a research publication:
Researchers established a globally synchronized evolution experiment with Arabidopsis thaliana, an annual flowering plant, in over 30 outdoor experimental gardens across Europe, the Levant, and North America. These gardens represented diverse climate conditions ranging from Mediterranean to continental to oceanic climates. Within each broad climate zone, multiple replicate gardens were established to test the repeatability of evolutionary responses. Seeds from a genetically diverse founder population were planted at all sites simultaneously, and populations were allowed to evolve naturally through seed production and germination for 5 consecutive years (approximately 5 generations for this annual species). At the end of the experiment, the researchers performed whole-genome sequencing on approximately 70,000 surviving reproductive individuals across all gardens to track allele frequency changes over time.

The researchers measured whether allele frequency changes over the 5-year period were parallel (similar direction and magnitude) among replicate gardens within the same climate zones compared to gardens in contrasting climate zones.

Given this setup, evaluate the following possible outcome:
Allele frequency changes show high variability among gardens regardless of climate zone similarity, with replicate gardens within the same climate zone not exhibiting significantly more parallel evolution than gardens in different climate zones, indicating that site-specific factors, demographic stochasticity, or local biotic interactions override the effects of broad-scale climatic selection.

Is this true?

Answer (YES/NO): NO